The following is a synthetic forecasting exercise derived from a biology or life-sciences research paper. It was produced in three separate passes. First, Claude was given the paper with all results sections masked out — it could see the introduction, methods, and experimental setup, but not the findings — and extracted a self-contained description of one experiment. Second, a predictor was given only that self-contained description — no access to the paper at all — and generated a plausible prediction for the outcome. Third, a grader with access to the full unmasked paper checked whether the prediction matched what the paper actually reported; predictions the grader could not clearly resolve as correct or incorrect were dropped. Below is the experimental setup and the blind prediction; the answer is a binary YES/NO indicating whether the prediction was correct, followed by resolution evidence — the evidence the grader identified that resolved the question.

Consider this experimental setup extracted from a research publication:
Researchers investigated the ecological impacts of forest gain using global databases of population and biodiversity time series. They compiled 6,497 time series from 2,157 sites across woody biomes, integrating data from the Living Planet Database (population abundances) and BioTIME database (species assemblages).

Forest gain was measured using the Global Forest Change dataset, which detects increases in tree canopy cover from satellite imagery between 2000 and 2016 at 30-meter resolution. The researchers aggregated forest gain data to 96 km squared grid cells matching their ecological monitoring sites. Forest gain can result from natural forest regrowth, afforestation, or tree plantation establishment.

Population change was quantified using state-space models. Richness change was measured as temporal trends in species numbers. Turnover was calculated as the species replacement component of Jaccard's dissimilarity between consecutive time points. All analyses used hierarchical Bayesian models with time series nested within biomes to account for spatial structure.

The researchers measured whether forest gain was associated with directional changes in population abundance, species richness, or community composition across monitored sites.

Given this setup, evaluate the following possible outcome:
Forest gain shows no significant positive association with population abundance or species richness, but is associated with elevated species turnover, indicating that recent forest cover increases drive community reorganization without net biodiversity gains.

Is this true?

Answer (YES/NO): NO